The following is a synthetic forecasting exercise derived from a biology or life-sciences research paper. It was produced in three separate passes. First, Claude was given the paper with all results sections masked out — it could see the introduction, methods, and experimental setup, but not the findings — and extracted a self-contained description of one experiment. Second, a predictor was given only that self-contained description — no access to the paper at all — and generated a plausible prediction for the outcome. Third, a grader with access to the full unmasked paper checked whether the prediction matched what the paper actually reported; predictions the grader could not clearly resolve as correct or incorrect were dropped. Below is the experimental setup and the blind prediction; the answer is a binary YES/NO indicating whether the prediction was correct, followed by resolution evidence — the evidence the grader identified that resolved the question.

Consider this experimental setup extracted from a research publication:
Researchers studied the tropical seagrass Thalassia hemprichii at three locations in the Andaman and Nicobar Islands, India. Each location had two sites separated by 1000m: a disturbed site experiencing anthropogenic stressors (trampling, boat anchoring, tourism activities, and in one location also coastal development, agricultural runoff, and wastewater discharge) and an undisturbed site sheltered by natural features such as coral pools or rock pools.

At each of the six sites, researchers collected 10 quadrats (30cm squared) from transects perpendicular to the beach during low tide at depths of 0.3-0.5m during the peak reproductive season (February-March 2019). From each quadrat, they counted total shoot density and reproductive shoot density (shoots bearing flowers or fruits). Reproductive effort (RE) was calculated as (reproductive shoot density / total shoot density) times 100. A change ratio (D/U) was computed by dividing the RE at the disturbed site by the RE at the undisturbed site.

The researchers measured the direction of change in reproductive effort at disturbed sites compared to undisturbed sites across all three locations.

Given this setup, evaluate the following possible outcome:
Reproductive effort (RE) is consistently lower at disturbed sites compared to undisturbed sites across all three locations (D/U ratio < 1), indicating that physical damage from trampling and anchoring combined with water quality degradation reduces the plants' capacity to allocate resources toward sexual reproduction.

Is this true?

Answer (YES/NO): NO